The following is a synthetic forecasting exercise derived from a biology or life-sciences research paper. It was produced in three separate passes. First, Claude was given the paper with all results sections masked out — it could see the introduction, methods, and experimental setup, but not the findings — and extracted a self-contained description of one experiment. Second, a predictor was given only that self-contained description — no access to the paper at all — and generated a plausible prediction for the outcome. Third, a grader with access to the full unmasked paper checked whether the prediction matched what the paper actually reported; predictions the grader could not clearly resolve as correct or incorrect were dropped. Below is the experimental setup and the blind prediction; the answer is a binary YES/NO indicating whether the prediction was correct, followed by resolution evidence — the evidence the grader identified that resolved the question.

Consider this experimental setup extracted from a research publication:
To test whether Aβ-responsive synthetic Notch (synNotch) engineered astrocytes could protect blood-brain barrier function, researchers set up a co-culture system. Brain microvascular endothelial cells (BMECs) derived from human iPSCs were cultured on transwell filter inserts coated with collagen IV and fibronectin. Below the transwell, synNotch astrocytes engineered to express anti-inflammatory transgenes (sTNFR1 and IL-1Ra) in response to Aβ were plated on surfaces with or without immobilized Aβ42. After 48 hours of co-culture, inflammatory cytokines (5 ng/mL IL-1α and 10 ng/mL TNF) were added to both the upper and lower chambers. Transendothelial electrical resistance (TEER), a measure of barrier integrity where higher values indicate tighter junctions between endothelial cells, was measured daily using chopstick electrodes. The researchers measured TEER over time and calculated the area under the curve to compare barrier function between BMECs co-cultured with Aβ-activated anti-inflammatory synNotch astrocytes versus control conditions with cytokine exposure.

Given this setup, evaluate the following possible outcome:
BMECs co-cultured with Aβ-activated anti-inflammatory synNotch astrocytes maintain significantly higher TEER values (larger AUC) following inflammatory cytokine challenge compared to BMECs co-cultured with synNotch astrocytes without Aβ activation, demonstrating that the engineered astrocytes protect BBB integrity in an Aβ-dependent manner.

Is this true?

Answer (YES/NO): YES